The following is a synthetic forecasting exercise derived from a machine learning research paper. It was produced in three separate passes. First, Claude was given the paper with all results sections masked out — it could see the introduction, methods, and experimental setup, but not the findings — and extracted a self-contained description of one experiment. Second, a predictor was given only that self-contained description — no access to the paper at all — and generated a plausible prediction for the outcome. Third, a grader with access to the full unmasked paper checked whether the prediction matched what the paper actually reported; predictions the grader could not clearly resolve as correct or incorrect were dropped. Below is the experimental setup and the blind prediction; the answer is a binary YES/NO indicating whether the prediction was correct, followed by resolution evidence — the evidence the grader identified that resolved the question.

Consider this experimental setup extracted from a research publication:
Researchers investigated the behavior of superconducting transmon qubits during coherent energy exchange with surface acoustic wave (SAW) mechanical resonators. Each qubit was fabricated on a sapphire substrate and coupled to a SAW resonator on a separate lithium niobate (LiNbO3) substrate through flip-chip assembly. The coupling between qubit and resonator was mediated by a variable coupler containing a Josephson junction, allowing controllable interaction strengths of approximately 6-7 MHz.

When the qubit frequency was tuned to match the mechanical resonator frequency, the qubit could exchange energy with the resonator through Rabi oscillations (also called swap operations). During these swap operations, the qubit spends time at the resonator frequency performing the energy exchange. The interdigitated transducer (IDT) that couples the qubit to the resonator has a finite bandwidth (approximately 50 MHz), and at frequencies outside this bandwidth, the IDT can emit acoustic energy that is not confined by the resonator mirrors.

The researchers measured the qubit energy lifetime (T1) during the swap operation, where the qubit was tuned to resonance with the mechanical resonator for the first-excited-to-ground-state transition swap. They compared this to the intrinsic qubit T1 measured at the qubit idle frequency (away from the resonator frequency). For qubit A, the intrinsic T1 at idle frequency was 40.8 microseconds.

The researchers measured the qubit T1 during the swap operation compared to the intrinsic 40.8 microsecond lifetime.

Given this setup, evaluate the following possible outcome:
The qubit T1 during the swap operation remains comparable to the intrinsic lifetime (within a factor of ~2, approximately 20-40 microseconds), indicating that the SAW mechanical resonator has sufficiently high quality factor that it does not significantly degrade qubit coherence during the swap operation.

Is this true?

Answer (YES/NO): NO